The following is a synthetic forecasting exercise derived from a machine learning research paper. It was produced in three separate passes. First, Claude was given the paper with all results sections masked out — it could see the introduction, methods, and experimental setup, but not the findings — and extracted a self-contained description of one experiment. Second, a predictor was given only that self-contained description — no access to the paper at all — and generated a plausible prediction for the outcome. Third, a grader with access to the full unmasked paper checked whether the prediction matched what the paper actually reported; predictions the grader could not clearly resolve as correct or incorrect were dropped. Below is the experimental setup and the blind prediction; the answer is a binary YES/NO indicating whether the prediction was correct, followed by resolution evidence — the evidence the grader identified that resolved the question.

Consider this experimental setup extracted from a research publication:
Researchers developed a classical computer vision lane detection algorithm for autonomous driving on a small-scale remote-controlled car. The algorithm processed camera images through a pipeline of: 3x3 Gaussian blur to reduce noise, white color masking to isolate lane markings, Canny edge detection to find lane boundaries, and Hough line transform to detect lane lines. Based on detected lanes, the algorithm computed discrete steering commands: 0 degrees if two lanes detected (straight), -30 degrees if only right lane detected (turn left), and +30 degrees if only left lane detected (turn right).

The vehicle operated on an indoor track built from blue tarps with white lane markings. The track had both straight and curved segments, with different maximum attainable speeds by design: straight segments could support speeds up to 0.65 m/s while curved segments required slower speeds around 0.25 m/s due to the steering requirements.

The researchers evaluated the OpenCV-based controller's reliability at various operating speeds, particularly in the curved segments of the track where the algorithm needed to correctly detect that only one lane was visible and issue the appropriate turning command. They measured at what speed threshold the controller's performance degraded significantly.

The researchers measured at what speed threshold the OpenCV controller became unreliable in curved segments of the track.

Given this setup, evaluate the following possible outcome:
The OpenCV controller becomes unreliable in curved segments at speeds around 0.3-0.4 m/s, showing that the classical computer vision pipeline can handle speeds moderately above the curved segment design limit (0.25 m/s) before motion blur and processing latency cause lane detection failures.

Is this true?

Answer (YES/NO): YES